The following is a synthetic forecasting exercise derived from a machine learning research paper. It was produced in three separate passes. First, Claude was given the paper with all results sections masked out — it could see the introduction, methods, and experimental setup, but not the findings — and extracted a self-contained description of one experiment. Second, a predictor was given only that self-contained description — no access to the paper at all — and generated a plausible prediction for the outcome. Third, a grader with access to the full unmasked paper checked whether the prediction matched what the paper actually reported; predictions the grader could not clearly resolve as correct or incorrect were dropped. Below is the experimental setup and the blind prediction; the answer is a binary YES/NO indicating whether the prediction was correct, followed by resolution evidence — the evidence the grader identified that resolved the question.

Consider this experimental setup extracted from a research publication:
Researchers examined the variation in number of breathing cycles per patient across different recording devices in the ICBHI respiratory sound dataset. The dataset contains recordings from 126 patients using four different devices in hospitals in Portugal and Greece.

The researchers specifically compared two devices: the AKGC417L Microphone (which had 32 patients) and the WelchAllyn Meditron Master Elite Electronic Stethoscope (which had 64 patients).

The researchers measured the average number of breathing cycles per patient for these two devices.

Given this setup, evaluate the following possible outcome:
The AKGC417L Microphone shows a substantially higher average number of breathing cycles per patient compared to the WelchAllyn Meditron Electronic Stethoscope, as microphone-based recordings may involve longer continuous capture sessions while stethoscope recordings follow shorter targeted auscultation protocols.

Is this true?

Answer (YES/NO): YES